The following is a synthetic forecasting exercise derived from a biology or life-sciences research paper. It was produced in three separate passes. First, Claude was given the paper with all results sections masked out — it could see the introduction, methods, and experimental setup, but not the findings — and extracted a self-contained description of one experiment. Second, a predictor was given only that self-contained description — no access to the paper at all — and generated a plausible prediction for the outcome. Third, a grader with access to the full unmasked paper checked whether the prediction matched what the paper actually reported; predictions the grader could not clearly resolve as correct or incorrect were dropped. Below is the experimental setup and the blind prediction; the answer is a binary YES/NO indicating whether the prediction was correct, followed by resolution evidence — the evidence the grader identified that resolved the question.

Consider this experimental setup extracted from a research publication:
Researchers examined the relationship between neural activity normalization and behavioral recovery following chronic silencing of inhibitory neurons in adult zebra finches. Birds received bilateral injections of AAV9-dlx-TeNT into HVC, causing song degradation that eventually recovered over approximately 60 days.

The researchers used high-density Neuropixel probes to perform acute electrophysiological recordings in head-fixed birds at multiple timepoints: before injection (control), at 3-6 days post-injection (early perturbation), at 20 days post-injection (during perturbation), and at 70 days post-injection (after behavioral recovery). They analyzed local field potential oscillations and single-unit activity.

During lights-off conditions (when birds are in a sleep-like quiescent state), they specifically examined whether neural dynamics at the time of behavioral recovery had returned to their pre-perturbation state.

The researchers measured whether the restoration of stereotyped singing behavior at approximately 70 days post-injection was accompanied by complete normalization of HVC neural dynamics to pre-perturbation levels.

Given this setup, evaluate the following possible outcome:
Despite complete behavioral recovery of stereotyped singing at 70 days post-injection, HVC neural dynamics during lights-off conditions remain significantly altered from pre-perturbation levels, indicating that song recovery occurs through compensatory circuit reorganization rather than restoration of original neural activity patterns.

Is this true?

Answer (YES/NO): YES